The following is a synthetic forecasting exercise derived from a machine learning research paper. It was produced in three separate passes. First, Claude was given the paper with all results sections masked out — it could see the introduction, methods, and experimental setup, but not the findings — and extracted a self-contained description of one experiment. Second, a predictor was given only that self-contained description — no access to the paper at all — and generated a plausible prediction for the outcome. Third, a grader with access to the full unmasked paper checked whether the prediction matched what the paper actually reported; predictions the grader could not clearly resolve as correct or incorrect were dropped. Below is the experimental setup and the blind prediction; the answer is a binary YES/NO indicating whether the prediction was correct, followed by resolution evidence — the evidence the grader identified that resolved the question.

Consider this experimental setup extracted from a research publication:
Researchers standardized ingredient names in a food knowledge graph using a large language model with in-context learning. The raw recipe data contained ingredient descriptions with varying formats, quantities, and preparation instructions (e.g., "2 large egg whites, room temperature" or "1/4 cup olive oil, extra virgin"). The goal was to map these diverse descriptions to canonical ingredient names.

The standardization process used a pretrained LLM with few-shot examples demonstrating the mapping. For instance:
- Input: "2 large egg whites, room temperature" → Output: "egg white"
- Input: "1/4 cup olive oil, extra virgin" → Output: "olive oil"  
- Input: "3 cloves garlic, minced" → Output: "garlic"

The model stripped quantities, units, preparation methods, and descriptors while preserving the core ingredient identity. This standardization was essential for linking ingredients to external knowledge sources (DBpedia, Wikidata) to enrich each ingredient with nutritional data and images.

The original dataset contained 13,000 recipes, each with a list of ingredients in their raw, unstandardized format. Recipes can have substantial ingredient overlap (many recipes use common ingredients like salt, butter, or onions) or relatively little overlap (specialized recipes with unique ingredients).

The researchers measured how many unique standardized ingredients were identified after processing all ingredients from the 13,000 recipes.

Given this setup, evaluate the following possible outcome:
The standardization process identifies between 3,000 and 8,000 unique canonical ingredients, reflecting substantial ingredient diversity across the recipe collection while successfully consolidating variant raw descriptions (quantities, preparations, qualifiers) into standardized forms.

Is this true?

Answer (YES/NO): YES